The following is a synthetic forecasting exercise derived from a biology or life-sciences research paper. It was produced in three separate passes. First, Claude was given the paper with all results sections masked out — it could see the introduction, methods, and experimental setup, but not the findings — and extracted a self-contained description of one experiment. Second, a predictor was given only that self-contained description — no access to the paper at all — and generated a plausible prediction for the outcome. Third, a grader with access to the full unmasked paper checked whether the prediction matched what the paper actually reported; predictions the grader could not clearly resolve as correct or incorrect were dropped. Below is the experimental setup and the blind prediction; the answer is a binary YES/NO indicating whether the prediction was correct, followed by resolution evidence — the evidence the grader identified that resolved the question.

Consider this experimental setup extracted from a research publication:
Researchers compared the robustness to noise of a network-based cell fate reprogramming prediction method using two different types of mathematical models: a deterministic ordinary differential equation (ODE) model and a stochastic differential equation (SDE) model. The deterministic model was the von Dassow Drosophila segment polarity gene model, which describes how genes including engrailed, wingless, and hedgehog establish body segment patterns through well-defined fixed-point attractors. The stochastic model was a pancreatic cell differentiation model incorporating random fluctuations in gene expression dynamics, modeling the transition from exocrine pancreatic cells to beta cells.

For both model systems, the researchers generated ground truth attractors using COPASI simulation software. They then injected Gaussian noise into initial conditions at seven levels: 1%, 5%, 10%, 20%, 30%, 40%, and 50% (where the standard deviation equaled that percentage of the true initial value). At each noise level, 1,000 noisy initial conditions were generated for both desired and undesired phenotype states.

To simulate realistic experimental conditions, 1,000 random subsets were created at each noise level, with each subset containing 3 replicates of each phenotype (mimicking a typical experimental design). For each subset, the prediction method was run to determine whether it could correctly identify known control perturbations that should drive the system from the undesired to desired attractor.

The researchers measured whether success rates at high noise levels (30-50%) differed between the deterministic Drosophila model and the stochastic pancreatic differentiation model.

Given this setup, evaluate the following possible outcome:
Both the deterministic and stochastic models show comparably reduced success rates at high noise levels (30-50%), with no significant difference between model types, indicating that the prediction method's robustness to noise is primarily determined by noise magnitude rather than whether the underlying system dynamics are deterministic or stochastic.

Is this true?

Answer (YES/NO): NO